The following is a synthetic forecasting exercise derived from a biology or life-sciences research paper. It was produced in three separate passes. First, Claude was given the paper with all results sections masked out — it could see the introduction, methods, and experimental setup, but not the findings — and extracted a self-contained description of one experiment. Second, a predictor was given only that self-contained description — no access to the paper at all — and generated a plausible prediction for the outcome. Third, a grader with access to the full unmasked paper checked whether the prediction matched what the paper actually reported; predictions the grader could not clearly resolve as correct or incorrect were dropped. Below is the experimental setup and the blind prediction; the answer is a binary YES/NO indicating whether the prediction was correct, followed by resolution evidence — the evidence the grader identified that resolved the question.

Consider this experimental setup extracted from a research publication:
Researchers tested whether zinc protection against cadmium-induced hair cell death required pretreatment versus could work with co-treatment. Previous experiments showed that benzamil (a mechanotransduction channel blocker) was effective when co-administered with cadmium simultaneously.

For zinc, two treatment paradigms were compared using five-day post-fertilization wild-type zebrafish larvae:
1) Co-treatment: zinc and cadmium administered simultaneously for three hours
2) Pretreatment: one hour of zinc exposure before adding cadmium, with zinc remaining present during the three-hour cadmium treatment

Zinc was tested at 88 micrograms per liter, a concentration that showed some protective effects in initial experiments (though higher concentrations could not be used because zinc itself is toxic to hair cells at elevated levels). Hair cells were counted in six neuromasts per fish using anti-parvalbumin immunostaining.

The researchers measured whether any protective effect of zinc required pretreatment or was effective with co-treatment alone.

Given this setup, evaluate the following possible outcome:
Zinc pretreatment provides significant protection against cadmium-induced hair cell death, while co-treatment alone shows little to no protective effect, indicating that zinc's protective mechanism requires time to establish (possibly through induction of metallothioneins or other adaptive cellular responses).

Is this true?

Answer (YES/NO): NO